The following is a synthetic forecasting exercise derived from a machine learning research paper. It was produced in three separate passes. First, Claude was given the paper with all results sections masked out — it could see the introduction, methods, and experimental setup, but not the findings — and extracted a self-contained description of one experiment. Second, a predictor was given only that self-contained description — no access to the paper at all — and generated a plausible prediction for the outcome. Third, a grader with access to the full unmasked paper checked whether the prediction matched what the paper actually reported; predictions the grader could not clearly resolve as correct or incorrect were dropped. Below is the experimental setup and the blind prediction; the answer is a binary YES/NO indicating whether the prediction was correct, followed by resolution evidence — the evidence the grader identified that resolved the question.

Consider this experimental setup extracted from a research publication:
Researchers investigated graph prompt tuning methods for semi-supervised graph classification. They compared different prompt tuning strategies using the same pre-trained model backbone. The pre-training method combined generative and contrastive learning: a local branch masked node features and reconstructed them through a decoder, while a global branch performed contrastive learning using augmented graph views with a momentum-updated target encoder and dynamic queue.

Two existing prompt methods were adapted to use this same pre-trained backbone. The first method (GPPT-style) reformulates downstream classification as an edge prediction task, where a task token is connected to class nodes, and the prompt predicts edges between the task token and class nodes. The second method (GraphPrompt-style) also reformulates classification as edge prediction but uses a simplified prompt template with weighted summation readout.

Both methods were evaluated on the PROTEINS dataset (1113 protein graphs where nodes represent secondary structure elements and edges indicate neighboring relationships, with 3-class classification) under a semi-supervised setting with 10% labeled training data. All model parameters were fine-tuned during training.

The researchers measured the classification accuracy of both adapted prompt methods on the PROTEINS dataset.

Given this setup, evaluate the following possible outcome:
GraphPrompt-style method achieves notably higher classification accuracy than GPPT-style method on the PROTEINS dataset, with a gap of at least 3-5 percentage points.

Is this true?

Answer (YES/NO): YES